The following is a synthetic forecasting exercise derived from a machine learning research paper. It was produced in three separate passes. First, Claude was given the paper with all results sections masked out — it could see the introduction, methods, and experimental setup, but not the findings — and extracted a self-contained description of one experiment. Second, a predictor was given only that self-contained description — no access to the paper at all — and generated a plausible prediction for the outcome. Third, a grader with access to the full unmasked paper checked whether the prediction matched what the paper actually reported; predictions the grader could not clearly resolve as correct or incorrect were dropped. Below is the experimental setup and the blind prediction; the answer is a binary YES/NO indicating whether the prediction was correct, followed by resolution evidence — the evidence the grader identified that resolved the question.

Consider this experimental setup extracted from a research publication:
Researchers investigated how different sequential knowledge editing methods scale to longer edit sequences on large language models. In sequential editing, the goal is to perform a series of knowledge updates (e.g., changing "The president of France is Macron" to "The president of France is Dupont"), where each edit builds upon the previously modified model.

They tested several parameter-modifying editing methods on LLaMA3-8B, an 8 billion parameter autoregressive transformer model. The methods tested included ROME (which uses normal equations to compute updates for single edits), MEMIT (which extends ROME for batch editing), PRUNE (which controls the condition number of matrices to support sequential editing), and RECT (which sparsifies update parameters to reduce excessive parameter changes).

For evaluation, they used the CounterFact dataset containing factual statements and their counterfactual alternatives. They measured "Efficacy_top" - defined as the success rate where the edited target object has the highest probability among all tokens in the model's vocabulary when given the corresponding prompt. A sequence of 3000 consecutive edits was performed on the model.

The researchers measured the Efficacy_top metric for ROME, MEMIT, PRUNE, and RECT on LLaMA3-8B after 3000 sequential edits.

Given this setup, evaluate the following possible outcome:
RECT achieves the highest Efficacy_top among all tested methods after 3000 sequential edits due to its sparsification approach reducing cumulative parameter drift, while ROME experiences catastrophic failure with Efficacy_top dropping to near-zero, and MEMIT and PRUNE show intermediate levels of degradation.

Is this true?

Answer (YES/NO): NO